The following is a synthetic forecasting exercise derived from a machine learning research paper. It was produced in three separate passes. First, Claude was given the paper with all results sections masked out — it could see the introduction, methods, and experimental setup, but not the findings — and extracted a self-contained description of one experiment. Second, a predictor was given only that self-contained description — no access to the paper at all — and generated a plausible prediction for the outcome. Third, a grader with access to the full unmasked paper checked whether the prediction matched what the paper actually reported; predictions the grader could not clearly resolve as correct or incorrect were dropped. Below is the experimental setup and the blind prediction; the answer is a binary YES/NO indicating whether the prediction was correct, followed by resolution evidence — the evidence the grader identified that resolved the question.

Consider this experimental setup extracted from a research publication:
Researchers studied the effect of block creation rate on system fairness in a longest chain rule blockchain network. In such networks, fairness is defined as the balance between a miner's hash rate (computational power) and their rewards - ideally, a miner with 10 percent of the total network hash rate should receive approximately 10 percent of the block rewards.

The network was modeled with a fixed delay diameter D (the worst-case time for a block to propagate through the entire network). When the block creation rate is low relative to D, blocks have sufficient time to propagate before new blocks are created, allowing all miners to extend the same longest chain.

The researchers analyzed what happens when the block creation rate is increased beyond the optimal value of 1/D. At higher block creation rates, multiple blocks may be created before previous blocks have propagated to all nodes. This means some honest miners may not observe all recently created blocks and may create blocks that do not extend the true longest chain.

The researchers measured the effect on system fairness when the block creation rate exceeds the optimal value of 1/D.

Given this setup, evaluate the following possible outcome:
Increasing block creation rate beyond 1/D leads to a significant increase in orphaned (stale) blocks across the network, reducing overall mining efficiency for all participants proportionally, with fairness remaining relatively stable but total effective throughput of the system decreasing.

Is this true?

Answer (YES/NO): NO